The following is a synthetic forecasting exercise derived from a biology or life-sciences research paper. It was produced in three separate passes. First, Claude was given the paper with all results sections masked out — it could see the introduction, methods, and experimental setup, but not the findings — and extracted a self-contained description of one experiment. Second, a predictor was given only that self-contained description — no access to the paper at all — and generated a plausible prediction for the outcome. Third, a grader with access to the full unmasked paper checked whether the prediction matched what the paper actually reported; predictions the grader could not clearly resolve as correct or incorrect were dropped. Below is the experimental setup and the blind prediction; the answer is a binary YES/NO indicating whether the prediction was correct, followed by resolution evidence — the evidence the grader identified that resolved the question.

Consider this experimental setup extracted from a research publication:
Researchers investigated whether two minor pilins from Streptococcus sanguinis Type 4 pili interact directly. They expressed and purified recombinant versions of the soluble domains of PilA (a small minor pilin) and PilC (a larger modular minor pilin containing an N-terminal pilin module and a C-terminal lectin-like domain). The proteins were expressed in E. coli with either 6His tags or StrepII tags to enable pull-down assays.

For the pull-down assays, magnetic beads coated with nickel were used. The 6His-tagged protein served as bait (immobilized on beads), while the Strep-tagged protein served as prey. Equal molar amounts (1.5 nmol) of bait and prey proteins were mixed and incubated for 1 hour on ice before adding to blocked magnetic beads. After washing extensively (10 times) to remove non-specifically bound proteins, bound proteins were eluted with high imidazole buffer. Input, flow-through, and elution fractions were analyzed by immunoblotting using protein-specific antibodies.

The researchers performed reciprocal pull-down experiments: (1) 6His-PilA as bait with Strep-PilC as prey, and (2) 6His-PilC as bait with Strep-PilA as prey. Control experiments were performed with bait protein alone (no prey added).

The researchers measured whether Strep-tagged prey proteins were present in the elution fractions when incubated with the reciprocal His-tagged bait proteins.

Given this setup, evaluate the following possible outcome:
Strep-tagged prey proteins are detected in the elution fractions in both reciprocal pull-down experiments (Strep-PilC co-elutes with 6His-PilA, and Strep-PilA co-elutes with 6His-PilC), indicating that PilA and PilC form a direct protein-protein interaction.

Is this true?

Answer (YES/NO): YES